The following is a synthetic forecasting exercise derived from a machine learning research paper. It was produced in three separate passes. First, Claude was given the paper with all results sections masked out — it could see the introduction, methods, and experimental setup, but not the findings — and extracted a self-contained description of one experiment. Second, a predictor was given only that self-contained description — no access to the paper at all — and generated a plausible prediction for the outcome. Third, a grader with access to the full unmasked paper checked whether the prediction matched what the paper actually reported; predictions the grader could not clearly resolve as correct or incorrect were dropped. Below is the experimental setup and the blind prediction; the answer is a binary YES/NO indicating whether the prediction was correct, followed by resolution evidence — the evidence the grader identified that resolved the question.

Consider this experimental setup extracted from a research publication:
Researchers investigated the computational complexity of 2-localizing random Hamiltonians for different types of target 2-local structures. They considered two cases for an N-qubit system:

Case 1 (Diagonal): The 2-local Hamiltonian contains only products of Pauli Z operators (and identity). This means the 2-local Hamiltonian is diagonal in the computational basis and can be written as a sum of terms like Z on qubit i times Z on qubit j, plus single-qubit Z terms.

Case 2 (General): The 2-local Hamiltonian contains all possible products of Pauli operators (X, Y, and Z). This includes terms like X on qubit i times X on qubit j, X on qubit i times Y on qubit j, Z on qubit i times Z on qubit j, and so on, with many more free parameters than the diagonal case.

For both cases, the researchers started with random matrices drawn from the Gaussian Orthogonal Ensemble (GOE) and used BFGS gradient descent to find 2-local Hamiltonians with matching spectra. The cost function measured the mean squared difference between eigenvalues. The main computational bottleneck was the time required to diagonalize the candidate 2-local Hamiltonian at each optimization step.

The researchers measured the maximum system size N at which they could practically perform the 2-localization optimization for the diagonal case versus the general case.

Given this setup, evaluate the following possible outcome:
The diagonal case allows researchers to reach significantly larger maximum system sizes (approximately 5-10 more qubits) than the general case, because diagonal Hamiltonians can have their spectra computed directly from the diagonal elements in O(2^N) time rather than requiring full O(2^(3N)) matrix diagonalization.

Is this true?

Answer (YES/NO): YES